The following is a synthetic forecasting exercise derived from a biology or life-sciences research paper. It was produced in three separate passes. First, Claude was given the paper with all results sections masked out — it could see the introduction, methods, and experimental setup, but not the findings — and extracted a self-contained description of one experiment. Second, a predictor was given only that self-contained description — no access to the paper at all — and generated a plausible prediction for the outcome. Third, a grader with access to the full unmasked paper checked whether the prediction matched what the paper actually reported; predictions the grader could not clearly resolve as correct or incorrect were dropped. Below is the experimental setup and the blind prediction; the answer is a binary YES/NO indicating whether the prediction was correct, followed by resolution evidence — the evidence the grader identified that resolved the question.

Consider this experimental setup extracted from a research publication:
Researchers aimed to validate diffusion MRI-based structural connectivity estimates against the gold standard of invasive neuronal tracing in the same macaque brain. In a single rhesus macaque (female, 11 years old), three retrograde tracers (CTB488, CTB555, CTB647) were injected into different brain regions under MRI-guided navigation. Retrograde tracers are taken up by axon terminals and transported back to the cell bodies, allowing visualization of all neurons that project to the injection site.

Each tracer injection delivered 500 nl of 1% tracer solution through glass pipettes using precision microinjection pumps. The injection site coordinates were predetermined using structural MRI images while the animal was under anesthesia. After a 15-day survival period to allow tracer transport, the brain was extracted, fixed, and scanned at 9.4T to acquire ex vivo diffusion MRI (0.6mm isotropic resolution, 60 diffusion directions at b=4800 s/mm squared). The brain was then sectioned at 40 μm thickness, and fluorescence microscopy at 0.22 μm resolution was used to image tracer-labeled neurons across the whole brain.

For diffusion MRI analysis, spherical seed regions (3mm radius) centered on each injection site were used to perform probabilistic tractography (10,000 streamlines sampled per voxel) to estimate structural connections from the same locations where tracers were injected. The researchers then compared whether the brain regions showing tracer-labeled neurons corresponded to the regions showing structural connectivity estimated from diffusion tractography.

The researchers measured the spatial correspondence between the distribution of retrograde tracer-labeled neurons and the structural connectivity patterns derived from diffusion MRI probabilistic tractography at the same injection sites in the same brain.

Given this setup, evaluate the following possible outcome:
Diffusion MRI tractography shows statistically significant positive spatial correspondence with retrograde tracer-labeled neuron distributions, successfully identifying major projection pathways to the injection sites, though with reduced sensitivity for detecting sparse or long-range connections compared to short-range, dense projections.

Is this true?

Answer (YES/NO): NO